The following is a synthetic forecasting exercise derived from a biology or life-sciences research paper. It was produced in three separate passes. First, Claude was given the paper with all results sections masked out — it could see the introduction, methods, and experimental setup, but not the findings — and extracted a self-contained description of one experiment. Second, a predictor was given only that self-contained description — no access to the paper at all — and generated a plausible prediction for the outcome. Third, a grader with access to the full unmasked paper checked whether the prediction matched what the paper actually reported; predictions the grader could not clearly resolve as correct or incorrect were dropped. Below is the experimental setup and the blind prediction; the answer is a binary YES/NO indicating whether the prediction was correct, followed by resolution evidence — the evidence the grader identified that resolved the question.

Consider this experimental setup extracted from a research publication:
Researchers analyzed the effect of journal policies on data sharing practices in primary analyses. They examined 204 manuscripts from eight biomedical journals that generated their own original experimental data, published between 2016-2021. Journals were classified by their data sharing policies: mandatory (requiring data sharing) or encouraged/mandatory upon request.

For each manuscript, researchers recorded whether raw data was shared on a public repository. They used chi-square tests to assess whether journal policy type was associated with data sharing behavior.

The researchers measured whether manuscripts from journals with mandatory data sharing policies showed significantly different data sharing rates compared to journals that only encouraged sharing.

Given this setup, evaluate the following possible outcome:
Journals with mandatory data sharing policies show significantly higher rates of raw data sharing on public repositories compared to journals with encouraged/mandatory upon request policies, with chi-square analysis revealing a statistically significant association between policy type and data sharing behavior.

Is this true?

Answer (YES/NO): NO